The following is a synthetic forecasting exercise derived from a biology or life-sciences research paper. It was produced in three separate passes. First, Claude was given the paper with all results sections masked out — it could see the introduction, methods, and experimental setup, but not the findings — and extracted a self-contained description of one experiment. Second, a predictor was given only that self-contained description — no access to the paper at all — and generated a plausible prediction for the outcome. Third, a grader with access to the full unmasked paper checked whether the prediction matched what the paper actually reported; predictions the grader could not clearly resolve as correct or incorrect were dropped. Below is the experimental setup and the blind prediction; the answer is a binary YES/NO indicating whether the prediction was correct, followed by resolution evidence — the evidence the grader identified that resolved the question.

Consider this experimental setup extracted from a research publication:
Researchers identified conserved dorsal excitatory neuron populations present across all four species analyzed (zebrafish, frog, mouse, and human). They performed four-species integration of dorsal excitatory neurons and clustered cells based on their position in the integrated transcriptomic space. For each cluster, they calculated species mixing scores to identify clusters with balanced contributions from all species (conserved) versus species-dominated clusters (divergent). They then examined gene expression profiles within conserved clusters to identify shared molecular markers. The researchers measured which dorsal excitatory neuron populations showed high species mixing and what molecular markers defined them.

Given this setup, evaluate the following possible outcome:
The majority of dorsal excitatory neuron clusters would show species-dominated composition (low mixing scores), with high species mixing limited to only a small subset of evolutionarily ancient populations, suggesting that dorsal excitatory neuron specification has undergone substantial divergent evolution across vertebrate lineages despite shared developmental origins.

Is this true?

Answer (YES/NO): YES